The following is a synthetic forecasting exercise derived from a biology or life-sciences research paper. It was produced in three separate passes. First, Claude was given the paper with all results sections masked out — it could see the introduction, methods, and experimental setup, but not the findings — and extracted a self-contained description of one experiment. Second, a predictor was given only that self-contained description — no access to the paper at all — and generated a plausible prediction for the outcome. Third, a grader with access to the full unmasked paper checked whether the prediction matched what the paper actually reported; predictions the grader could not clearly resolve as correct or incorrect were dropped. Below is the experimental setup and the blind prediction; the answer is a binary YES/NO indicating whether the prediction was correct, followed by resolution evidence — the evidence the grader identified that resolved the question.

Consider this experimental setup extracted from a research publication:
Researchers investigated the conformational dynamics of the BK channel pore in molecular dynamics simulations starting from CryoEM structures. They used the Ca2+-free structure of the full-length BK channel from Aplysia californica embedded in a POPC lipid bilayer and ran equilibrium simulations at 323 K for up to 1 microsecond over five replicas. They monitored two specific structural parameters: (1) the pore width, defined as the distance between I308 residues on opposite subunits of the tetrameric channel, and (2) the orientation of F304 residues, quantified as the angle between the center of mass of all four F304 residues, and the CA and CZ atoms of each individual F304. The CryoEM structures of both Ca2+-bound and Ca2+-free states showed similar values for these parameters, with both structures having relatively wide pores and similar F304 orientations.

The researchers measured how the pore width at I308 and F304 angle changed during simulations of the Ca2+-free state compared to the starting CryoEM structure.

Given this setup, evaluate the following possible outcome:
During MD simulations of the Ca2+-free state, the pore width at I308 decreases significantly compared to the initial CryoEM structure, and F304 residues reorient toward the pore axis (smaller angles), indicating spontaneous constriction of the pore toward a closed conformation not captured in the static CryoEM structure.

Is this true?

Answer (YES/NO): YES